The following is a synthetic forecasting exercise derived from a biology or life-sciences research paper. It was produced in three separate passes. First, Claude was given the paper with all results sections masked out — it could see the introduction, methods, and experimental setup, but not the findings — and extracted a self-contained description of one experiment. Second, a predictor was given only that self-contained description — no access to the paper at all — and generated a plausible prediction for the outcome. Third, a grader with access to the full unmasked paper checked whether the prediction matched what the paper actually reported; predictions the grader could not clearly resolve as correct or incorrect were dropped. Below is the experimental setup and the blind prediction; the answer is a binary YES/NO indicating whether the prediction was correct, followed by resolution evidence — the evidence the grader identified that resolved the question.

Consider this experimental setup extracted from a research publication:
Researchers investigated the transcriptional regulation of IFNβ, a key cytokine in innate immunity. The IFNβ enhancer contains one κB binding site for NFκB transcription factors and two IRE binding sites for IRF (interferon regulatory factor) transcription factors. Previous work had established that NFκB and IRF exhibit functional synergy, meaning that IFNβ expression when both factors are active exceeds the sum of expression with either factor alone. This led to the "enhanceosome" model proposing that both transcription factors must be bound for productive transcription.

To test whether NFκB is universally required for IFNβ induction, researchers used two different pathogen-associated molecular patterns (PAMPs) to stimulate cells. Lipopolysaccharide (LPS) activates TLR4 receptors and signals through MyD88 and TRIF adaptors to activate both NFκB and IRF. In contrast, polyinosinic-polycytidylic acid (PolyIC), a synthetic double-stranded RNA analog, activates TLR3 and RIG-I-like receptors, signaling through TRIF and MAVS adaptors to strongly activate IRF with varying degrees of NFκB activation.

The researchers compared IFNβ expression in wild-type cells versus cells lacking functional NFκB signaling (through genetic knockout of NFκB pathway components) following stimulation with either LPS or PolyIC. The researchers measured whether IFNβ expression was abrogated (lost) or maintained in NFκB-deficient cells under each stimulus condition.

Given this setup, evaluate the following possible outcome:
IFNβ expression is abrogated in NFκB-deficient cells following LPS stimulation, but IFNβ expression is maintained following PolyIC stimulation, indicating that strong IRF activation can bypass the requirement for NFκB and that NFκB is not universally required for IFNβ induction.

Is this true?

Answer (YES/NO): YES